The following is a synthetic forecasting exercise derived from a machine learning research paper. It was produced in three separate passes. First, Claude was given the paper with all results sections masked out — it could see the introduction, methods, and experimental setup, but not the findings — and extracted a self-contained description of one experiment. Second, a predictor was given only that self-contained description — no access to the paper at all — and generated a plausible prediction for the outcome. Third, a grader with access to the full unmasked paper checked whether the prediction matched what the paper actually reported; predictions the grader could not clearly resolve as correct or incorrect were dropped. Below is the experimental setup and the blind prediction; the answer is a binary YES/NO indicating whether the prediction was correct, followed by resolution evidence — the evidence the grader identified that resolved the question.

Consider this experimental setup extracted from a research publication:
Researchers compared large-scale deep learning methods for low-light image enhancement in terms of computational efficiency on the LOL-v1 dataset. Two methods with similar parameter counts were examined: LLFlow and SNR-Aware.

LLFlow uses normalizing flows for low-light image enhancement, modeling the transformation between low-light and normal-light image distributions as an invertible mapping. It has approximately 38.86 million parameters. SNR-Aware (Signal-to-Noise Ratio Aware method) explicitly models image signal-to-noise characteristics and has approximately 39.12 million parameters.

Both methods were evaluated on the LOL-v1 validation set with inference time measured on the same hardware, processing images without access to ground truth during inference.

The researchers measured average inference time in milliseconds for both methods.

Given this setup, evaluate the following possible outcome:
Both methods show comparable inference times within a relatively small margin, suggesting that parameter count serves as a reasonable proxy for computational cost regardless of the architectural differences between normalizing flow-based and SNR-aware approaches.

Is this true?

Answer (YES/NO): NO